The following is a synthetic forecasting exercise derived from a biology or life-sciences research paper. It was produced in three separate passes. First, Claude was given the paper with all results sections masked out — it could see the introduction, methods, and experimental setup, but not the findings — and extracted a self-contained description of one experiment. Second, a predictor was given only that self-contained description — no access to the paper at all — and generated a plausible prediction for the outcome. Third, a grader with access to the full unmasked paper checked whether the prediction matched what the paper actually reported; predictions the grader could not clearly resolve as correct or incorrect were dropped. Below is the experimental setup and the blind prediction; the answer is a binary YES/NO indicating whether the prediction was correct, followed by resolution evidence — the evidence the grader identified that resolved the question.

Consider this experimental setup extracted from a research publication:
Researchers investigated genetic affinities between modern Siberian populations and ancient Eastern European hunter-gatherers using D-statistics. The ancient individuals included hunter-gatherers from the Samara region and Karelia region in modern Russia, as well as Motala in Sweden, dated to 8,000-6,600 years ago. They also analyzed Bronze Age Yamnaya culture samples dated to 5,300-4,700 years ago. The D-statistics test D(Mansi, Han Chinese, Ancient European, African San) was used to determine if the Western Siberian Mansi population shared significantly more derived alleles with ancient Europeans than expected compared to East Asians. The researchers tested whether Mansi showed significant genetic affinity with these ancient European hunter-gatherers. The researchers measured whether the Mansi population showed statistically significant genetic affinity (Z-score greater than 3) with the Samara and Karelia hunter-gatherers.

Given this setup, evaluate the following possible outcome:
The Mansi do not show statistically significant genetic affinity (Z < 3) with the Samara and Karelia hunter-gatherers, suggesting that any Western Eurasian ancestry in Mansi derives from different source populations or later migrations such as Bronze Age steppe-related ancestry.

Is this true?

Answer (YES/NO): NO